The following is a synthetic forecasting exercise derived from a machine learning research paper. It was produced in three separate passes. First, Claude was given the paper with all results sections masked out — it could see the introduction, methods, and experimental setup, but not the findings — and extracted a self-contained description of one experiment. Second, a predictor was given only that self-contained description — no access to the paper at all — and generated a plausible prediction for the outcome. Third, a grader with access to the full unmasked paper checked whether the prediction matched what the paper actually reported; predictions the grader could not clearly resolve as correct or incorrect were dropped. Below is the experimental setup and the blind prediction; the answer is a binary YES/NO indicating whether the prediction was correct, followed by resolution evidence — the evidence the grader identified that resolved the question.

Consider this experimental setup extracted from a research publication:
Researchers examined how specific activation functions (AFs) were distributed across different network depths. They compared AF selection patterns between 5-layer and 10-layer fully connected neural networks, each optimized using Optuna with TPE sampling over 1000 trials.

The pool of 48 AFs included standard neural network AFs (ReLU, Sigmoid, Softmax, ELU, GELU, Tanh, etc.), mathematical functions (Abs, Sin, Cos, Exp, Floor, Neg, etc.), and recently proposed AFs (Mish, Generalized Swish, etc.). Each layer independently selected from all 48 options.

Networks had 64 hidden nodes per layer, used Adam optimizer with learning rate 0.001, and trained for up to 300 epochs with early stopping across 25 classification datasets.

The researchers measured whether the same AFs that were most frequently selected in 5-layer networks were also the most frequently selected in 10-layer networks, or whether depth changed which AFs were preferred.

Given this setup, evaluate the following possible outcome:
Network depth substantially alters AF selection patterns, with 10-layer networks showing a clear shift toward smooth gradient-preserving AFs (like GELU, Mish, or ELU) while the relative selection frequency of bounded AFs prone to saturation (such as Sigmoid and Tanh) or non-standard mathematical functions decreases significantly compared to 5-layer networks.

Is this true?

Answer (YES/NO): NO